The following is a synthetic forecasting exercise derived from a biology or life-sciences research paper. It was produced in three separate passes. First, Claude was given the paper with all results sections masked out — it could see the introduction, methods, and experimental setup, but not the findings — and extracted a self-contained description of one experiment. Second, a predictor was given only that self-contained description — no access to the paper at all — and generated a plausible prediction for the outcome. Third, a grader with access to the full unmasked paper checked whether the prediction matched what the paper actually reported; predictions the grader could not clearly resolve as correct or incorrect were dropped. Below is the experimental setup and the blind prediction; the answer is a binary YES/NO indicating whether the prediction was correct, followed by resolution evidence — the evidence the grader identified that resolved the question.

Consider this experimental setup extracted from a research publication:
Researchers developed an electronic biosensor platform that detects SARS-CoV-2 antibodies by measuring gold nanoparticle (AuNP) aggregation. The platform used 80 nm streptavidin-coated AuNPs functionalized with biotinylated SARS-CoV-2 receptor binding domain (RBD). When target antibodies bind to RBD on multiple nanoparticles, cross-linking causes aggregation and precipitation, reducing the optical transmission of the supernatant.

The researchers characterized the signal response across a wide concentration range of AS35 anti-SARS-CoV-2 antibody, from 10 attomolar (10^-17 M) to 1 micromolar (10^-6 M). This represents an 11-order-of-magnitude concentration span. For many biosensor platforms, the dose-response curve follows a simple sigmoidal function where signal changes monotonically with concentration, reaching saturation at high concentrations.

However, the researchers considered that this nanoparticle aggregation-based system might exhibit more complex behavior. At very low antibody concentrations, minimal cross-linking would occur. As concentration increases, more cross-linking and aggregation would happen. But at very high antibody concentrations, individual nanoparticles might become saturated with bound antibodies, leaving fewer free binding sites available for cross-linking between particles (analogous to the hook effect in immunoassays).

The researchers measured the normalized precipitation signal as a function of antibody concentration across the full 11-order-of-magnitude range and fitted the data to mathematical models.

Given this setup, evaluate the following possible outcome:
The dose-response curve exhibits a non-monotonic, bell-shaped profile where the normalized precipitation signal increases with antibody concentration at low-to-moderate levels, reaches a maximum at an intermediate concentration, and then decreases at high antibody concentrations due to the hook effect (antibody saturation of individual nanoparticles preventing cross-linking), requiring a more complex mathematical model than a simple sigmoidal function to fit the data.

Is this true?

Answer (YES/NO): NO